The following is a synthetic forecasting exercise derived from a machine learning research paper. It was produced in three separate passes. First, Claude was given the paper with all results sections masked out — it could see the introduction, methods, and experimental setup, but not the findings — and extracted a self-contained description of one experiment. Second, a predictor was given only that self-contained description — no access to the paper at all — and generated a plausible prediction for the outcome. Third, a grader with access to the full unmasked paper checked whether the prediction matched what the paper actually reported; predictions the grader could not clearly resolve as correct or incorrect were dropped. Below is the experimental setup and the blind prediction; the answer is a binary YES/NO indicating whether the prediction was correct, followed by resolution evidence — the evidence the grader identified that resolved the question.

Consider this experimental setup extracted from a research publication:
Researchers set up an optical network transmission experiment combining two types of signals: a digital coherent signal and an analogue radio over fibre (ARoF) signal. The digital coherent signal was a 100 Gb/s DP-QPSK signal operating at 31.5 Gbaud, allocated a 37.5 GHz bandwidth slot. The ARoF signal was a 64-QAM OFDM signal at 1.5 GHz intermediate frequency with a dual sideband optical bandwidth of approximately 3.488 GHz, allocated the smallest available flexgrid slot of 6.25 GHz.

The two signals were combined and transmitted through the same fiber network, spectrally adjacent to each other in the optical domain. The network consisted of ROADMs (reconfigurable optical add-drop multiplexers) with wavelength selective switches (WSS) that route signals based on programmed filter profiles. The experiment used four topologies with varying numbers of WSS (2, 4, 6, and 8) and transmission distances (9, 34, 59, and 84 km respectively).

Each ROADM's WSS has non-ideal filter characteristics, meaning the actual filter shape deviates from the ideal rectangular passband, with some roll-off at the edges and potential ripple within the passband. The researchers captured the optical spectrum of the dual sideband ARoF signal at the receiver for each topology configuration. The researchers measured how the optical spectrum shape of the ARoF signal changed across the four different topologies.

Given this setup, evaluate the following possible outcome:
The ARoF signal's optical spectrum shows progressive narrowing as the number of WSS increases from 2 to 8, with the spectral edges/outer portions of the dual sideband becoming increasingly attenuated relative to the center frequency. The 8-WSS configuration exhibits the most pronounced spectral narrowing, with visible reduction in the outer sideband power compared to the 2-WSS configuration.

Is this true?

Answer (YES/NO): NO